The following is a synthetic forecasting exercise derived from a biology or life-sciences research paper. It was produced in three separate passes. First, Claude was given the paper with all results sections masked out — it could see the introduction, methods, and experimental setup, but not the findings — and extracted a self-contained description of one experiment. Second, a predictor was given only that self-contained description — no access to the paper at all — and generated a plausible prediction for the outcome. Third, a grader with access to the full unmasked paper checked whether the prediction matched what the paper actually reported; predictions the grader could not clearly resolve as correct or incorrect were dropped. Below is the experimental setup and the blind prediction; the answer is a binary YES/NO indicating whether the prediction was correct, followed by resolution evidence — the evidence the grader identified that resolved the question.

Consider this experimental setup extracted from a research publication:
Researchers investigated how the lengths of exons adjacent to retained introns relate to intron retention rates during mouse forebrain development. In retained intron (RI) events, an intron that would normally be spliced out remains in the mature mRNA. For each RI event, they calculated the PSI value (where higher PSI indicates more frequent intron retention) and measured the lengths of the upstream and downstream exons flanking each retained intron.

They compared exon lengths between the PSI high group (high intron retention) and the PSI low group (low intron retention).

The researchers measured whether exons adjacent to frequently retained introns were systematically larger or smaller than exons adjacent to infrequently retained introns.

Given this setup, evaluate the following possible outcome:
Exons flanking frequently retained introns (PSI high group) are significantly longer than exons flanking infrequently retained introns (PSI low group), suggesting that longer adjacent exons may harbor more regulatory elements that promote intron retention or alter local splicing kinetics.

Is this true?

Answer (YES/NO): YES